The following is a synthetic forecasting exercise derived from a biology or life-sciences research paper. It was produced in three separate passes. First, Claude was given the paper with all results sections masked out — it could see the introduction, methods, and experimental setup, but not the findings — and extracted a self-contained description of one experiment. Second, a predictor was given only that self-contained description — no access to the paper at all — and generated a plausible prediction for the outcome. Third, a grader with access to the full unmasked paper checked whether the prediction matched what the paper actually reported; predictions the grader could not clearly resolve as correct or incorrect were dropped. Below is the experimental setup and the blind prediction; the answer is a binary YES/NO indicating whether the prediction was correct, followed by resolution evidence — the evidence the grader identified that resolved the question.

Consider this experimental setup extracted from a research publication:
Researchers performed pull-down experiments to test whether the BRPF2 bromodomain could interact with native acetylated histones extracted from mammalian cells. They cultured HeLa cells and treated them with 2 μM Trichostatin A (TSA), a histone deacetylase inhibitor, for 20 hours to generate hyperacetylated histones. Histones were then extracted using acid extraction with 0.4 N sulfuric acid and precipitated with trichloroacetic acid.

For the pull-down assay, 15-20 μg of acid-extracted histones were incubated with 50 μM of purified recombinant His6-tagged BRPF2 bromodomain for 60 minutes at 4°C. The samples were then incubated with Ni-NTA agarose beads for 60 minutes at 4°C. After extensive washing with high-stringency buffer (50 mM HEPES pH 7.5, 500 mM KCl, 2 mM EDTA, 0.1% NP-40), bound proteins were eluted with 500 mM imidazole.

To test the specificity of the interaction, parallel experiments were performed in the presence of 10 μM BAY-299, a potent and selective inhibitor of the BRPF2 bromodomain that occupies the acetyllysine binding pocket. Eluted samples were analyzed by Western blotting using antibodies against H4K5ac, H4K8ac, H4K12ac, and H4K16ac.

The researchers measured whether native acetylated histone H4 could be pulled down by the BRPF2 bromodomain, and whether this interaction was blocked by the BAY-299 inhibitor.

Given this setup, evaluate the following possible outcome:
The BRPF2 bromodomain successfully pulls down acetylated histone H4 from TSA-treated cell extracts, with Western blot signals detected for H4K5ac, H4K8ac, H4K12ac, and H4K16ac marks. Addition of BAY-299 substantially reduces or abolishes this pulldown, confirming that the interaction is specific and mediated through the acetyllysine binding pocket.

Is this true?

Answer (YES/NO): YES